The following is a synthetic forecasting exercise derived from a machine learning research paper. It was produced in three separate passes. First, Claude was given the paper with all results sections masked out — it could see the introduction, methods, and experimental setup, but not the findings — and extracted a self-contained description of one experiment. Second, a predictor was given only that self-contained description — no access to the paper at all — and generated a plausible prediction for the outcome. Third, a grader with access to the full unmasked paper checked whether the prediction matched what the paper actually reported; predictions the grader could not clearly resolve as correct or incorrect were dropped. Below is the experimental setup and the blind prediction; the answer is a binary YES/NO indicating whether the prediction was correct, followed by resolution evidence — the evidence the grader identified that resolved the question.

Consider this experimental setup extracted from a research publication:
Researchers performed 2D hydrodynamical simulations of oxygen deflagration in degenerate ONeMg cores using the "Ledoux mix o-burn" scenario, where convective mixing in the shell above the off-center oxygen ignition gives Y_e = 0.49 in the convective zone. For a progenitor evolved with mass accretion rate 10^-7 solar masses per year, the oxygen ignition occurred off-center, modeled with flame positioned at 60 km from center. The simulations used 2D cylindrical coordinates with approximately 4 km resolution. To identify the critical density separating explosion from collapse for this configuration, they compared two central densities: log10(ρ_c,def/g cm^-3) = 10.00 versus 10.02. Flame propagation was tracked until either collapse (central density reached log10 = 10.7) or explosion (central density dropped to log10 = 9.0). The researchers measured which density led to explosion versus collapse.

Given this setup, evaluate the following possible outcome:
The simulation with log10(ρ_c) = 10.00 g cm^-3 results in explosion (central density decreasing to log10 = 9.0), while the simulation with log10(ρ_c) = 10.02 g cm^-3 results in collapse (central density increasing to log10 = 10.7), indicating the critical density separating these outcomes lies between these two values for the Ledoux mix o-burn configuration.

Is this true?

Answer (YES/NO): YES